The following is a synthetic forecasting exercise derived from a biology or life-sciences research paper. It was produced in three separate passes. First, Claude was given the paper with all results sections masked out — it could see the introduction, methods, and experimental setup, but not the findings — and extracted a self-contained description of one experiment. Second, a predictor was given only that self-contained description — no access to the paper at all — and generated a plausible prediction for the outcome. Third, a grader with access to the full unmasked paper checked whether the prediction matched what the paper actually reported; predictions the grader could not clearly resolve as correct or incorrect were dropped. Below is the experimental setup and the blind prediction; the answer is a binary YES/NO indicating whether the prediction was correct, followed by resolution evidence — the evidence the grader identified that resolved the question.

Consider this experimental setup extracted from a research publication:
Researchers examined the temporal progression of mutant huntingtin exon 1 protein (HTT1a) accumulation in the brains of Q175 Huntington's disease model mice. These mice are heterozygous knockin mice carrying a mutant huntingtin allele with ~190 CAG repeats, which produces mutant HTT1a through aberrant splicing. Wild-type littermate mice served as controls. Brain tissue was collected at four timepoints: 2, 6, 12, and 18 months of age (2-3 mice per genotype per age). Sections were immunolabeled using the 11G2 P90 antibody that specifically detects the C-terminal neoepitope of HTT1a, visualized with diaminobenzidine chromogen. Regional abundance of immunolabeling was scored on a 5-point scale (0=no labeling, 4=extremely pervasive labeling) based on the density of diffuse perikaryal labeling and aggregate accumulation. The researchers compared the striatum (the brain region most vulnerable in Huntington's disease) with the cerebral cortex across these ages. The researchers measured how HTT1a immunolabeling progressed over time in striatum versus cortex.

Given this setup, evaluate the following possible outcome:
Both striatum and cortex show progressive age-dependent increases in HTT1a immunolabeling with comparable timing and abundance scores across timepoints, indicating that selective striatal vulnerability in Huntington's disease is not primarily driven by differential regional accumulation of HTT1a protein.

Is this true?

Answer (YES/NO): NO